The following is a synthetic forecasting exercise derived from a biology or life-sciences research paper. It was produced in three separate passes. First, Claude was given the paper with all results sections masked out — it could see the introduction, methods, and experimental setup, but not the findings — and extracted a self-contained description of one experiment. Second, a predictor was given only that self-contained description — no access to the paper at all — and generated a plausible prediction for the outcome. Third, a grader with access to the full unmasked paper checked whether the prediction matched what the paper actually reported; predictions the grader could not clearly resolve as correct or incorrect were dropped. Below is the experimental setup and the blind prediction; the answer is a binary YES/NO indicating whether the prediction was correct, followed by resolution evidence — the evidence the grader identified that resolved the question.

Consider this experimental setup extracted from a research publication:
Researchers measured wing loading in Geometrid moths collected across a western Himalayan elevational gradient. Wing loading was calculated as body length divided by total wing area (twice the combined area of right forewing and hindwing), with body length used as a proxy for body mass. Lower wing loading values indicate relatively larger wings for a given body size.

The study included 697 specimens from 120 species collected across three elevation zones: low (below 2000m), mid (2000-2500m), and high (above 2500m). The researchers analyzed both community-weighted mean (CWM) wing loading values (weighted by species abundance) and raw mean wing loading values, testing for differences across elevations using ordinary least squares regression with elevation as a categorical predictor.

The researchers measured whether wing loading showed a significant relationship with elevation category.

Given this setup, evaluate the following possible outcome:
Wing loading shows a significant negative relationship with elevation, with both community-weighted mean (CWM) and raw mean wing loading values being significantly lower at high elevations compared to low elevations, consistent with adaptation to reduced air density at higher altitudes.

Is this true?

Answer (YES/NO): NO